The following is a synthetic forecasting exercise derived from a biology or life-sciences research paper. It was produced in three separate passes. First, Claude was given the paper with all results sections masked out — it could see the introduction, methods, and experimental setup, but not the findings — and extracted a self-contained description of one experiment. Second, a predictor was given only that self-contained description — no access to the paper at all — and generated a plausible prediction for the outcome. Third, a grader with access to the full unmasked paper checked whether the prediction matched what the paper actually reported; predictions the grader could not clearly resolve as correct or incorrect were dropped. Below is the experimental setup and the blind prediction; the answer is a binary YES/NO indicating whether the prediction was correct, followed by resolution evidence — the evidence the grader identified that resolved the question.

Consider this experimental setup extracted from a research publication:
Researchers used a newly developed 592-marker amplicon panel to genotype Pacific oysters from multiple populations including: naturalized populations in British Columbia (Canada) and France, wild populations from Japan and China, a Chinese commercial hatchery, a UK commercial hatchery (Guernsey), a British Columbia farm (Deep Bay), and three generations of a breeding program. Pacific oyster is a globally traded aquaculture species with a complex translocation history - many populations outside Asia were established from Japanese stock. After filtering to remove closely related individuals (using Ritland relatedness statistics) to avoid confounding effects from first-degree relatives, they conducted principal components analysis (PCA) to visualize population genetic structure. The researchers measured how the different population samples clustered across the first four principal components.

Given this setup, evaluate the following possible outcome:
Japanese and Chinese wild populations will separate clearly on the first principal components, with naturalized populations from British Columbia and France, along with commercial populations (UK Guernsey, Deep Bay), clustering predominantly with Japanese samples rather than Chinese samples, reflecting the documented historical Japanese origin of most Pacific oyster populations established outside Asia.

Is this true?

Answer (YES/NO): NO